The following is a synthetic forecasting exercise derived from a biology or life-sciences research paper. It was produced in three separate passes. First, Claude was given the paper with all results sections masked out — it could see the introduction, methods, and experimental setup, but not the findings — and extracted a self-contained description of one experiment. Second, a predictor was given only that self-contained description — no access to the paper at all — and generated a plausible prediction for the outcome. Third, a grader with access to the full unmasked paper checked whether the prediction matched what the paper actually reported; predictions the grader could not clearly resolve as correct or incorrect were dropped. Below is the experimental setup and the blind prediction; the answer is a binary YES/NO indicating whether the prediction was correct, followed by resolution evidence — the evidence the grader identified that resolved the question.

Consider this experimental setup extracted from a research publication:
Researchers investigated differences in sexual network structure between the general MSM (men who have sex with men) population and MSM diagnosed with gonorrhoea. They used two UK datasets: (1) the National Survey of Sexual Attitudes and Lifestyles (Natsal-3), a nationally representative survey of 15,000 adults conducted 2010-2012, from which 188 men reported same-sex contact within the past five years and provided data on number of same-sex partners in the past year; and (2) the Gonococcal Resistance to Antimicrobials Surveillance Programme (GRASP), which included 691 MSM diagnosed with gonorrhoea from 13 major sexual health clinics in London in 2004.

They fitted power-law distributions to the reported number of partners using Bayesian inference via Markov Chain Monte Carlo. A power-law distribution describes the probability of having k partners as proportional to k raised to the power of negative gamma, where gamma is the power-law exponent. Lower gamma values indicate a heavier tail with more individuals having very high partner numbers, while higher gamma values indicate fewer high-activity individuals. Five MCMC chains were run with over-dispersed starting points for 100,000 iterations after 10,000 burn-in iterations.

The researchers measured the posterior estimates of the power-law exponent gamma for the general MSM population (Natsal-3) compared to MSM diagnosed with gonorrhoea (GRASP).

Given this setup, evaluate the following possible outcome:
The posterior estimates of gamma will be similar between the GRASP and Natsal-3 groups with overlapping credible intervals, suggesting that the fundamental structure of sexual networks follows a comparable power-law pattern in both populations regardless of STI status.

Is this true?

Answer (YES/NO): NO